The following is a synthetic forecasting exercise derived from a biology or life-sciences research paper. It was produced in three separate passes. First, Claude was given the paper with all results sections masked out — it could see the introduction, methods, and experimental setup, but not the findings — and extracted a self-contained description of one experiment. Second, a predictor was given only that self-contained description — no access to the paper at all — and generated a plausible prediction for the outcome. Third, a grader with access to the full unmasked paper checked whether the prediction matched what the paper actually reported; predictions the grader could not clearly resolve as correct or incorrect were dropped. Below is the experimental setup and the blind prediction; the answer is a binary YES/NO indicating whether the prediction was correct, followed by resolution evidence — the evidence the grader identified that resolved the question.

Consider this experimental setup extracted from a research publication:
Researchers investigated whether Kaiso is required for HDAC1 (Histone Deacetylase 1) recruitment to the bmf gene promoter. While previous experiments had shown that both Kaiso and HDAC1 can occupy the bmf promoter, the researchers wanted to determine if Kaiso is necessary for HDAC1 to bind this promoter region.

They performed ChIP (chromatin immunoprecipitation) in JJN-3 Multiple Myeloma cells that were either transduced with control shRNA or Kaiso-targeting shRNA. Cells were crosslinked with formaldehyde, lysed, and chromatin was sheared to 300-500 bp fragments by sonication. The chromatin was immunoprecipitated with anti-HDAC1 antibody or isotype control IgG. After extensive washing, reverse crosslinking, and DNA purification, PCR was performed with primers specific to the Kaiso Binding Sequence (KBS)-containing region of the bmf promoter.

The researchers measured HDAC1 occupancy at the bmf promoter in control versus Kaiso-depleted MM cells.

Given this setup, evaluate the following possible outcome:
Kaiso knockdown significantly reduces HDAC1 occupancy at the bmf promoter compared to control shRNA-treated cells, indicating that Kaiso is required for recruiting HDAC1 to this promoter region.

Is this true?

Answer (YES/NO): YES